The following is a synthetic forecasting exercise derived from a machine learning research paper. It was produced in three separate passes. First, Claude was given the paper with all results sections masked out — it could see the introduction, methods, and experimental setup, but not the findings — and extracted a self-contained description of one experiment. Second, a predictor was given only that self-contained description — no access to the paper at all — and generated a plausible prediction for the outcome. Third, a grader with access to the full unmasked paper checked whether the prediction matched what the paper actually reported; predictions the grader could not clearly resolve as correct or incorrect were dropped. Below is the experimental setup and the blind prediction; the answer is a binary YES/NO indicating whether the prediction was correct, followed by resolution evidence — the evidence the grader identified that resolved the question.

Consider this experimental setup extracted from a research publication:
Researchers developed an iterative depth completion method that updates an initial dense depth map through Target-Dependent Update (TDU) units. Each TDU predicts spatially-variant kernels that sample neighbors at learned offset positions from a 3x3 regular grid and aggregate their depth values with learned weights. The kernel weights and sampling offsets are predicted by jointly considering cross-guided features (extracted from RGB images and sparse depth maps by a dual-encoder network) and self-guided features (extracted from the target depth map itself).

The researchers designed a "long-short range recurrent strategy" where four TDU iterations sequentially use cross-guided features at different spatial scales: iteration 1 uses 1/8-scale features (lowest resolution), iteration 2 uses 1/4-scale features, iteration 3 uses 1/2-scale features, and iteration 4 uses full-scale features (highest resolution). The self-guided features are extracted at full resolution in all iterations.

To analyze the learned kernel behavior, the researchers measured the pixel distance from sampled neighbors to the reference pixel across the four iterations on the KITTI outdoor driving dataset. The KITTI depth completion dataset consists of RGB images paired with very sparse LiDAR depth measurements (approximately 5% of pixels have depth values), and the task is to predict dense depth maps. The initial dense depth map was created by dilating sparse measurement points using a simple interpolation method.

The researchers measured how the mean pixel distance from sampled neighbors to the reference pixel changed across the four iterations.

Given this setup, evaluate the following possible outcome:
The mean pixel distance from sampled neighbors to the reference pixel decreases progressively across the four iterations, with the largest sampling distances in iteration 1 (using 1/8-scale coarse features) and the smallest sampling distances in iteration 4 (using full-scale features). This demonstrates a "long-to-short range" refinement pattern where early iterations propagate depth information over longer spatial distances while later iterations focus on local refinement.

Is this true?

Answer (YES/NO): YES